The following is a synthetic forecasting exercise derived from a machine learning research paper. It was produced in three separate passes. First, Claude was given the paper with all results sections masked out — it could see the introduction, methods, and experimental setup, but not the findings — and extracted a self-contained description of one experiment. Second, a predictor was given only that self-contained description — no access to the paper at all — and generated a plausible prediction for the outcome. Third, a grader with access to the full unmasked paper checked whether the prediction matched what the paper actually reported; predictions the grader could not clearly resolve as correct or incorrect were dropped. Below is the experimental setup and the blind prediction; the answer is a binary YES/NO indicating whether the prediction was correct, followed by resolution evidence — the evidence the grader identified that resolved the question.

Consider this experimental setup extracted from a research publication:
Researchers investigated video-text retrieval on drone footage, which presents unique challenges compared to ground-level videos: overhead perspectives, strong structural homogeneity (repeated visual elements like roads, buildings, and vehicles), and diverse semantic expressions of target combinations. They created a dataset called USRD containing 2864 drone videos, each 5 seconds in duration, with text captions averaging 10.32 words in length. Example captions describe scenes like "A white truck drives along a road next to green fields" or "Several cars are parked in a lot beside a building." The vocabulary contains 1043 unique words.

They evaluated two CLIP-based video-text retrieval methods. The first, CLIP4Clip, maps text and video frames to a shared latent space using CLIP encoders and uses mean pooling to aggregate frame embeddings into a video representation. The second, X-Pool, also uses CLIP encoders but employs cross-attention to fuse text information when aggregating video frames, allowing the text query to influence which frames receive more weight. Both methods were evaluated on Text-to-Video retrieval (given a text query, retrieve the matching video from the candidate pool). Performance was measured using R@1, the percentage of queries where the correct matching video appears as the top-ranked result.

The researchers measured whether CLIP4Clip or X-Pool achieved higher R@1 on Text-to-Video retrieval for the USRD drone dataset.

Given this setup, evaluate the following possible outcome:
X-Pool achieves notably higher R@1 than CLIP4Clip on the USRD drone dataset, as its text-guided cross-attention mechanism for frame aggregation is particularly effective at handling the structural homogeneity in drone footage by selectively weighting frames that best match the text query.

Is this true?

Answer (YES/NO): NO